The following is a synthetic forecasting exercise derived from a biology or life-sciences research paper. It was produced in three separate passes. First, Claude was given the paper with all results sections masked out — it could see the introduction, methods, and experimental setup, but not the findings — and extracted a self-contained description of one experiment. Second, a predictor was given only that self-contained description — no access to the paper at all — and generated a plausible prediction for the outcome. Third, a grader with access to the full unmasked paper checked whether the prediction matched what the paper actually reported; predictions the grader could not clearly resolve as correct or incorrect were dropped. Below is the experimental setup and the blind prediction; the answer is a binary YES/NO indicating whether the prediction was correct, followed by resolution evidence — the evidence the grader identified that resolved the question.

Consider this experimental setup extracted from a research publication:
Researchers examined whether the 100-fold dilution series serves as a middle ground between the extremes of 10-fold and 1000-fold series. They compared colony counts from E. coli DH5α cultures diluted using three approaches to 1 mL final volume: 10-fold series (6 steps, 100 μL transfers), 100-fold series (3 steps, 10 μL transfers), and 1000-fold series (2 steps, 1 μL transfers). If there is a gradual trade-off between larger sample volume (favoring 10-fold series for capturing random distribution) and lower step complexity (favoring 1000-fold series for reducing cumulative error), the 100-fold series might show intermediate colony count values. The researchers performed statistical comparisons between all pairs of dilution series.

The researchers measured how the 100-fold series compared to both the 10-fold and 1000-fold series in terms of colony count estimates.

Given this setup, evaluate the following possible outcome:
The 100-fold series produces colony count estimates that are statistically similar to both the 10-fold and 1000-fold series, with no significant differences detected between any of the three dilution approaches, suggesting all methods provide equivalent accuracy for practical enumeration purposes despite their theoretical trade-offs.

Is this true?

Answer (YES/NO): NO